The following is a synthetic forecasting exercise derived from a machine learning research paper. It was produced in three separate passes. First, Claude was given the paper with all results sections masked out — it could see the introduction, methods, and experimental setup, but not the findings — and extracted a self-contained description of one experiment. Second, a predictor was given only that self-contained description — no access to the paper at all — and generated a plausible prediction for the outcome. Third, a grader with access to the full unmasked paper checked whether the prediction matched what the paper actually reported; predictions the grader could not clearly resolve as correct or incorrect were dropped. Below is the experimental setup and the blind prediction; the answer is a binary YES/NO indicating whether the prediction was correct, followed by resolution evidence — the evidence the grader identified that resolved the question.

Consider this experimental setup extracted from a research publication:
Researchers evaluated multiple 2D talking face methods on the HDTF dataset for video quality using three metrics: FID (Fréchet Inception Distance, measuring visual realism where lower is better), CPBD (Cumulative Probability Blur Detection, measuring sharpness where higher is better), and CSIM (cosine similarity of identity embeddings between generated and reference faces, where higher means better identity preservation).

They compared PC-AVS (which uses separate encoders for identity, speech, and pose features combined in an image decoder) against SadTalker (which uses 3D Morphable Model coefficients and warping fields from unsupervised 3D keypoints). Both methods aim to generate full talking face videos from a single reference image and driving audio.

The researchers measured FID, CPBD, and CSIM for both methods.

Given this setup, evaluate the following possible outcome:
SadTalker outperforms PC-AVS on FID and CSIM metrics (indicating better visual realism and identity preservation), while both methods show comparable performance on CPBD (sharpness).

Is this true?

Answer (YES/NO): NO